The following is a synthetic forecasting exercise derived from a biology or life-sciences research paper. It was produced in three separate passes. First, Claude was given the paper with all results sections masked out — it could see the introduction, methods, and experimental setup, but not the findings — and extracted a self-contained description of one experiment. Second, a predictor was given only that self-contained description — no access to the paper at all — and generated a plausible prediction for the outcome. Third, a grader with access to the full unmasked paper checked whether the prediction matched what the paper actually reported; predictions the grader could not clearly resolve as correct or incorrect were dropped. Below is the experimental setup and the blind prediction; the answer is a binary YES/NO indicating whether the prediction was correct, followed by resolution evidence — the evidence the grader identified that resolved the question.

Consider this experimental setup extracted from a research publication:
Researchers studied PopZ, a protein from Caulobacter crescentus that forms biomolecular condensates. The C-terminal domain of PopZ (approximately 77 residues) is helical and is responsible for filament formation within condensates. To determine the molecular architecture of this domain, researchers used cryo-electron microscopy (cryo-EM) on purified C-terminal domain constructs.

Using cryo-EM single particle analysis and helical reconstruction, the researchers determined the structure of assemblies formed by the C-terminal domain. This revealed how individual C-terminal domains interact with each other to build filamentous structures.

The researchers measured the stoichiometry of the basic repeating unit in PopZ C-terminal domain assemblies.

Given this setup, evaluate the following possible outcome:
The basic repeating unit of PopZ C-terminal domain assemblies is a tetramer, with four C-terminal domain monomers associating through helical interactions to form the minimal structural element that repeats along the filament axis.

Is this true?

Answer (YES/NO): NO